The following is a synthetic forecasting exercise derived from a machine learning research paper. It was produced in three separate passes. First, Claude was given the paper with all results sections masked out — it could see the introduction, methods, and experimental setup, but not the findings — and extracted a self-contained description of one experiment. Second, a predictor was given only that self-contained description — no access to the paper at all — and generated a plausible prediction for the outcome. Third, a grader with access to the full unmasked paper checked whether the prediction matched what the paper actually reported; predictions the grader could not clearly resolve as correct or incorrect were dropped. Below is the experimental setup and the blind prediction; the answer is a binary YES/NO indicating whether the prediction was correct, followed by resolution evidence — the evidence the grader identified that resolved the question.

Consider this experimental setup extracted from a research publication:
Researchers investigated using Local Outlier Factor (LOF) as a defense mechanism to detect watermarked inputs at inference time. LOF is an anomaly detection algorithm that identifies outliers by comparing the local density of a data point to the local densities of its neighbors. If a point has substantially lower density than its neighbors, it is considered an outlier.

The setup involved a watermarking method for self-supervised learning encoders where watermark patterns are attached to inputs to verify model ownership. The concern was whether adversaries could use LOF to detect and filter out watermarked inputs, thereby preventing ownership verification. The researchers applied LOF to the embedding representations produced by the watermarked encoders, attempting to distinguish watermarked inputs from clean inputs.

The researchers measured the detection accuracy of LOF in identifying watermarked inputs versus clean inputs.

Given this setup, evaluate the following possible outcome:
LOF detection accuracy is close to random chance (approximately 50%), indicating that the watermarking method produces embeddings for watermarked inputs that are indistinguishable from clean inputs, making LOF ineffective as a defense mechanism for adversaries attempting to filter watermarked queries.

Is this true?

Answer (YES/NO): NO